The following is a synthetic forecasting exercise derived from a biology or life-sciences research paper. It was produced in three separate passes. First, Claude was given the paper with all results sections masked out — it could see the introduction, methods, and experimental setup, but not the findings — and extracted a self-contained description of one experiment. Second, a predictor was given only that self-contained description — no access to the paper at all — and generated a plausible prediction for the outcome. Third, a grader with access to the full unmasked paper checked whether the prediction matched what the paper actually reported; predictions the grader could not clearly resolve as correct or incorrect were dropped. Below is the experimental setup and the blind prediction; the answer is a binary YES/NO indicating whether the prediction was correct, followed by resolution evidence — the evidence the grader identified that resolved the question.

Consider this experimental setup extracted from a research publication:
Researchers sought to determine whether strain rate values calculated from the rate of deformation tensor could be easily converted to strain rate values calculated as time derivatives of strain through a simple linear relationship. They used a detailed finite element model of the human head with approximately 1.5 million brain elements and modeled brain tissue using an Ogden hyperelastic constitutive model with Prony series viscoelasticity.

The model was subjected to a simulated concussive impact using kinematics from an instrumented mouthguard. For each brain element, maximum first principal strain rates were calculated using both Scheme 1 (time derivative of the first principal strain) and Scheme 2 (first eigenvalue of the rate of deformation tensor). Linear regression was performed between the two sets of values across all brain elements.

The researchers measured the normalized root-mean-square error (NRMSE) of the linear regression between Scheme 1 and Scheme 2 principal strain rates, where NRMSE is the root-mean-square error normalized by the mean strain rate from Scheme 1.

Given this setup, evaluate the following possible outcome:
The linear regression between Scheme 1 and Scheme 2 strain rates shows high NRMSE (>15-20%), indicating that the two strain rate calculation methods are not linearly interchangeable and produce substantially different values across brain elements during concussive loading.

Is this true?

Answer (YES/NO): YES